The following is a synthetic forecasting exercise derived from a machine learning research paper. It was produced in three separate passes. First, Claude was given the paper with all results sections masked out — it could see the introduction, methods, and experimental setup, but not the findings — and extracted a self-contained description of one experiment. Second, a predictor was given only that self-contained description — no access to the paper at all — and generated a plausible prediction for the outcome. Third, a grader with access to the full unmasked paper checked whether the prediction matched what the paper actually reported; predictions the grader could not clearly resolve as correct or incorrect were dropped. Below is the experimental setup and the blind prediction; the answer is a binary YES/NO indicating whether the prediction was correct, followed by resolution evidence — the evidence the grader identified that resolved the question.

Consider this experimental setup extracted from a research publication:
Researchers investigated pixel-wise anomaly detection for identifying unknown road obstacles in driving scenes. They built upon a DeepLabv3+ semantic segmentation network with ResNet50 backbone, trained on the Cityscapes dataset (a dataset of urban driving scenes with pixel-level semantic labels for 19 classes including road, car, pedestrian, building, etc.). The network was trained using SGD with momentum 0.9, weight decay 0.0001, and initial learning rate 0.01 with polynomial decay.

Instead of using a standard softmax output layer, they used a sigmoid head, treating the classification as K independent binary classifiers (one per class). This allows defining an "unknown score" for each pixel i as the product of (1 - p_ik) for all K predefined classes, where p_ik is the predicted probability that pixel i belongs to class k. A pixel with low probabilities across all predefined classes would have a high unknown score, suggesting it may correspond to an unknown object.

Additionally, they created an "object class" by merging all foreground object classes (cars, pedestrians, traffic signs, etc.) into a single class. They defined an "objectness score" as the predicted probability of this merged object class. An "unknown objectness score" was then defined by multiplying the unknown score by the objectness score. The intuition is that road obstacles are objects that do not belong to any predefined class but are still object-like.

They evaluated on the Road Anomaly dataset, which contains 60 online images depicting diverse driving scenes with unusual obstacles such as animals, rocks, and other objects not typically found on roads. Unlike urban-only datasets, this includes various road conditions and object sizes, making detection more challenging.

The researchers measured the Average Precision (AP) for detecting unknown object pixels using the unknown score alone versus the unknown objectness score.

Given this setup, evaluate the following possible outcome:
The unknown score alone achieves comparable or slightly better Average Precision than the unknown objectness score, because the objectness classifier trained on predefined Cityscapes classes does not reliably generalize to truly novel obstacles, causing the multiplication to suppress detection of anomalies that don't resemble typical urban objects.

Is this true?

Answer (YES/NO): NO